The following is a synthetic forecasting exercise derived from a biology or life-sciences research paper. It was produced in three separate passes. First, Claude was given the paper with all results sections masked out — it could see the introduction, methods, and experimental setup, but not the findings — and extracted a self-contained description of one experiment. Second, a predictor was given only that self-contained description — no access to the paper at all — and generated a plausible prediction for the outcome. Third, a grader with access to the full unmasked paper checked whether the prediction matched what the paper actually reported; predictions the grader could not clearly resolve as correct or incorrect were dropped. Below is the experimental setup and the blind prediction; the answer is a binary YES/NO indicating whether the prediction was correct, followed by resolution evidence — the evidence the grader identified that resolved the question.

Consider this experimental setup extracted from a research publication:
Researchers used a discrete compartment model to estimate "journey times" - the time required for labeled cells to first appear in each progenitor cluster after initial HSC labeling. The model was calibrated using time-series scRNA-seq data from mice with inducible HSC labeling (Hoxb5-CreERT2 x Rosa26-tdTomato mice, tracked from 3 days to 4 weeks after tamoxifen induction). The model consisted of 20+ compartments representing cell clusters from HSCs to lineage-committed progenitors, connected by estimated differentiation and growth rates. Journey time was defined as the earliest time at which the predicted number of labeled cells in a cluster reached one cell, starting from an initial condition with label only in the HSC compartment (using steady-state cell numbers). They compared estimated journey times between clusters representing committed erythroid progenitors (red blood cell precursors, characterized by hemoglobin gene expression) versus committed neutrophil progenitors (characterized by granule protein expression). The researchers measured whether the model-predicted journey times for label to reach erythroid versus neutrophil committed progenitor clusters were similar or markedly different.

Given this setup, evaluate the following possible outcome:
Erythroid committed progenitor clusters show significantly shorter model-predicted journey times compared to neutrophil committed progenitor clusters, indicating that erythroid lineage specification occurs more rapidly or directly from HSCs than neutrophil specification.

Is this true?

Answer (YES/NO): NO